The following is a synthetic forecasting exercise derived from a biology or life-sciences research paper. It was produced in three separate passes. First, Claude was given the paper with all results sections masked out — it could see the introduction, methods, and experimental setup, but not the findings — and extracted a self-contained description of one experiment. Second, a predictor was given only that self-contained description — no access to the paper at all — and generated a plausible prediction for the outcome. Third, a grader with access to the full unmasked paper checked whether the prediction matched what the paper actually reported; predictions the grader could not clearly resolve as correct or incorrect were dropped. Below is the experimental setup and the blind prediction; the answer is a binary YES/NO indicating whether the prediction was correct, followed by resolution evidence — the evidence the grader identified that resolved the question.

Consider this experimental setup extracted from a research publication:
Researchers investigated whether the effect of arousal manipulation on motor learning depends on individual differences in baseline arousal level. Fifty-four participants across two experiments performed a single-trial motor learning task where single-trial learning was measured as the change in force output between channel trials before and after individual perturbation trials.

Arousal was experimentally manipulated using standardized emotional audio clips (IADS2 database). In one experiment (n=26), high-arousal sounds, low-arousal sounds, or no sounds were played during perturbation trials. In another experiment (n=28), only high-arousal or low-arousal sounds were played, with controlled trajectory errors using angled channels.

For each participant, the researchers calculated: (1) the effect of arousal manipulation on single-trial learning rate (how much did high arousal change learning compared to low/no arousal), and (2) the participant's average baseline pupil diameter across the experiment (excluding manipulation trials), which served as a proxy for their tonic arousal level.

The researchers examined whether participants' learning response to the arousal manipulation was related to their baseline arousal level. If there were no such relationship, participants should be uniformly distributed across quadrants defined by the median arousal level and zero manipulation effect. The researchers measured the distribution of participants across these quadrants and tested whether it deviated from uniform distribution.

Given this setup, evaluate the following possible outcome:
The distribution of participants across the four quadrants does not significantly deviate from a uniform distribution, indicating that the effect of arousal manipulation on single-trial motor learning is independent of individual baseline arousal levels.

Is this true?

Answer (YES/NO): NO